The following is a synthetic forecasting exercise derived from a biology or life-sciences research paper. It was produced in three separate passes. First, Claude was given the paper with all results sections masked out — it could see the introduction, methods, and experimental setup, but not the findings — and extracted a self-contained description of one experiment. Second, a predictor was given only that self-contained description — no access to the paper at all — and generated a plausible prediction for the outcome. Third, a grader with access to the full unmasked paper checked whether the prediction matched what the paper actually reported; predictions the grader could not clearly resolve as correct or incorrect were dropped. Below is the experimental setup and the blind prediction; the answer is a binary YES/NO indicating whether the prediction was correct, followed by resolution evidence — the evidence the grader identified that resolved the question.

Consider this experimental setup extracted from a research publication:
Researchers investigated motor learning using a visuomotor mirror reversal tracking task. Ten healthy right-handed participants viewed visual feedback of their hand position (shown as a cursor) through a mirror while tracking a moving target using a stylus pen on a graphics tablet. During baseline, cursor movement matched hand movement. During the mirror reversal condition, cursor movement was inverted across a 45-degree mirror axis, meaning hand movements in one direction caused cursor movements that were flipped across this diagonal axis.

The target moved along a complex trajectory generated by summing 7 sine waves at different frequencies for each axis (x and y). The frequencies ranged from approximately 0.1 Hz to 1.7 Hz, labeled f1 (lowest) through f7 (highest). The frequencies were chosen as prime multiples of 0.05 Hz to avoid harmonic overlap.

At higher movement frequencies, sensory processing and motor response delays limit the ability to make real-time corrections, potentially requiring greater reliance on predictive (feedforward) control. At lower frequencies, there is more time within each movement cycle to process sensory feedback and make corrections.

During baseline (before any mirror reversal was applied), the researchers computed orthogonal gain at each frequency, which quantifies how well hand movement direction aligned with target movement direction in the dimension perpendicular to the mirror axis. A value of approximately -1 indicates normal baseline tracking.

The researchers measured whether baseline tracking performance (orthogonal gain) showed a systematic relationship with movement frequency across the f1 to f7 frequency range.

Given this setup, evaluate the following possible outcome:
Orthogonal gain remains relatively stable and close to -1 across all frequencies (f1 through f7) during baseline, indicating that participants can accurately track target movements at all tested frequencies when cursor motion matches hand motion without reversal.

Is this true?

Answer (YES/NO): YES